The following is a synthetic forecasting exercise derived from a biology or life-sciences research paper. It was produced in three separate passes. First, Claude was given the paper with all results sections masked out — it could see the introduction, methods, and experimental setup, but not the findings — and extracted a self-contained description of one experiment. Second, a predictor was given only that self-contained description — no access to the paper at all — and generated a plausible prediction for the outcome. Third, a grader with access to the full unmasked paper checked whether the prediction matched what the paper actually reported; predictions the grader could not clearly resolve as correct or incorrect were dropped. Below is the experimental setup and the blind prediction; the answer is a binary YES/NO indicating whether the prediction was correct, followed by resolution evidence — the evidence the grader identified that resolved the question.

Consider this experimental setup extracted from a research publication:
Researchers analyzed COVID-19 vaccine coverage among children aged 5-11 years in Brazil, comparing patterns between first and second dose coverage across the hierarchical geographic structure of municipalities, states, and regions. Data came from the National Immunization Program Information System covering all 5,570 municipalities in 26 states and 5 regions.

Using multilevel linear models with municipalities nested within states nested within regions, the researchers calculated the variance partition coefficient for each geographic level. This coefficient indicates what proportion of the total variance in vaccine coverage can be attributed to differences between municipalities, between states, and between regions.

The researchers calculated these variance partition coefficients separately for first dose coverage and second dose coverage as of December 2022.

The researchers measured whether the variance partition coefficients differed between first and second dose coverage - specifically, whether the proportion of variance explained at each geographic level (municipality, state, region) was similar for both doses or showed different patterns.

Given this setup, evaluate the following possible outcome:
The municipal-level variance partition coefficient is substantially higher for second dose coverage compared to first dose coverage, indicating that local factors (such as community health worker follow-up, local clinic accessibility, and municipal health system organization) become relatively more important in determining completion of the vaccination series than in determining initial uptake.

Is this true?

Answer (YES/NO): NO